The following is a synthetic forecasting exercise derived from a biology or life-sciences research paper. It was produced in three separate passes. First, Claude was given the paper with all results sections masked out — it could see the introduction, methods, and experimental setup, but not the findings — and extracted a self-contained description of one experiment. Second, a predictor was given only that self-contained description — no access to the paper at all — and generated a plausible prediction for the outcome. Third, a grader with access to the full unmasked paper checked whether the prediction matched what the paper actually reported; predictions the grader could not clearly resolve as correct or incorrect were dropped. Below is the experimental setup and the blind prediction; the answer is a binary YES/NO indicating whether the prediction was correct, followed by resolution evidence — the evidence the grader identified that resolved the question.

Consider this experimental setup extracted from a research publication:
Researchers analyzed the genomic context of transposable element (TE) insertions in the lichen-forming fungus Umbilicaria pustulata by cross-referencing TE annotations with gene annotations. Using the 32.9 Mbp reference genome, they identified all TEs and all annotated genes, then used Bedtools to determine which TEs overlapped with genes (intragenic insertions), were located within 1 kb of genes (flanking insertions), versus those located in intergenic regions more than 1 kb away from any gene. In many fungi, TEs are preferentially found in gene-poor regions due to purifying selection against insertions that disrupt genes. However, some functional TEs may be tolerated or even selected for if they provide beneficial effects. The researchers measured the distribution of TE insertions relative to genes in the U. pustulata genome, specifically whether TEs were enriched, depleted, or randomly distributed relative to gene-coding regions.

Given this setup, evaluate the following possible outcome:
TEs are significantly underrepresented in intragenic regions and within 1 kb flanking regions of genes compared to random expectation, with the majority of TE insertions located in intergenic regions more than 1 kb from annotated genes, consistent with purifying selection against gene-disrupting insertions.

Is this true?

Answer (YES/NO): NO